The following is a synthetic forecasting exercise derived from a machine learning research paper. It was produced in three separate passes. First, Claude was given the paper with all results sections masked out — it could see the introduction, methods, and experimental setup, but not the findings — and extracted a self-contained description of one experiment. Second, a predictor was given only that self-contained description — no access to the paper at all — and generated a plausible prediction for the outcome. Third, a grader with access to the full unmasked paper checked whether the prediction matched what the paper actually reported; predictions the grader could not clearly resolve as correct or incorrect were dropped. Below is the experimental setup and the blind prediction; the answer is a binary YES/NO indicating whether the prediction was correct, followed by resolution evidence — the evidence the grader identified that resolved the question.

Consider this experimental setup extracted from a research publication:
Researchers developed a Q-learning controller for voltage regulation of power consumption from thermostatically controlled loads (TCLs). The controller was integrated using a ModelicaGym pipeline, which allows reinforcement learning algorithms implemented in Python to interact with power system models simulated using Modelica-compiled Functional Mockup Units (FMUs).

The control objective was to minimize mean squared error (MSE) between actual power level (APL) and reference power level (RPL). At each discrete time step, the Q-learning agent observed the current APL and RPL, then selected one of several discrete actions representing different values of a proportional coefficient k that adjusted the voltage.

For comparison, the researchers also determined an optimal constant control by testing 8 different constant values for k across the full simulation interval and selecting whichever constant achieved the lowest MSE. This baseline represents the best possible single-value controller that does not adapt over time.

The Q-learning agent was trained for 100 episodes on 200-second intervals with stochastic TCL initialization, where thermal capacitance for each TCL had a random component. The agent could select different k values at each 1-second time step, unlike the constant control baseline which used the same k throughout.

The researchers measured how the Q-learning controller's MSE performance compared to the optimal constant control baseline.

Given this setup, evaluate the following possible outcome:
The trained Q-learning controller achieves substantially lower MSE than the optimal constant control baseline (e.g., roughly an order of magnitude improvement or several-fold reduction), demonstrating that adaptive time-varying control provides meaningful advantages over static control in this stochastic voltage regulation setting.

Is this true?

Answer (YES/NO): NO